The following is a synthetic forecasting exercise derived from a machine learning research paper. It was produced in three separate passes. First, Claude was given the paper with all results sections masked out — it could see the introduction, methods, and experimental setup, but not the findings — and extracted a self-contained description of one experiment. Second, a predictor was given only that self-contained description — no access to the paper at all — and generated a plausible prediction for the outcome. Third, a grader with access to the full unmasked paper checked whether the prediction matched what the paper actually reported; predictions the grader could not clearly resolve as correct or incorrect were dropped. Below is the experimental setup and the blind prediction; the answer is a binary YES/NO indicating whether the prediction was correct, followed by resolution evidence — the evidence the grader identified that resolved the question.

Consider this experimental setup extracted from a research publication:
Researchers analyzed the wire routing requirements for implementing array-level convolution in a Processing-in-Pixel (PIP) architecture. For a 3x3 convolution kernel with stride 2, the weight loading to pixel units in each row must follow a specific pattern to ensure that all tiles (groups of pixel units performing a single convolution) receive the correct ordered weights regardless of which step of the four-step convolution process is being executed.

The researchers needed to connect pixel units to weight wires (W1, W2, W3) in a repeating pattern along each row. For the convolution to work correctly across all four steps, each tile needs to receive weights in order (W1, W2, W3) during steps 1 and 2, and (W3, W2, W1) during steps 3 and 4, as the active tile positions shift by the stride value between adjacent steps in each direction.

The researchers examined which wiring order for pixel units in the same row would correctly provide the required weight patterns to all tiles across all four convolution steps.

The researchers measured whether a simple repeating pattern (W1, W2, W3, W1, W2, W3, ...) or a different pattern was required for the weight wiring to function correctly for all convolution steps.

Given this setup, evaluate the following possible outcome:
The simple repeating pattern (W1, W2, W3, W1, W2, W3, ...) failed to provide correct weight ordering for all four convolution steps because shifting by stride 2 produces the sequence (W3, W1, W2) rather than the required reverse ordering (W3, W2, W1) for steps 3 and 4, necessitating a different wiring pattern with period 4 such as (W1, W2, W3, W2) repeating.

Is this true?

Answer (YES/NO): YES